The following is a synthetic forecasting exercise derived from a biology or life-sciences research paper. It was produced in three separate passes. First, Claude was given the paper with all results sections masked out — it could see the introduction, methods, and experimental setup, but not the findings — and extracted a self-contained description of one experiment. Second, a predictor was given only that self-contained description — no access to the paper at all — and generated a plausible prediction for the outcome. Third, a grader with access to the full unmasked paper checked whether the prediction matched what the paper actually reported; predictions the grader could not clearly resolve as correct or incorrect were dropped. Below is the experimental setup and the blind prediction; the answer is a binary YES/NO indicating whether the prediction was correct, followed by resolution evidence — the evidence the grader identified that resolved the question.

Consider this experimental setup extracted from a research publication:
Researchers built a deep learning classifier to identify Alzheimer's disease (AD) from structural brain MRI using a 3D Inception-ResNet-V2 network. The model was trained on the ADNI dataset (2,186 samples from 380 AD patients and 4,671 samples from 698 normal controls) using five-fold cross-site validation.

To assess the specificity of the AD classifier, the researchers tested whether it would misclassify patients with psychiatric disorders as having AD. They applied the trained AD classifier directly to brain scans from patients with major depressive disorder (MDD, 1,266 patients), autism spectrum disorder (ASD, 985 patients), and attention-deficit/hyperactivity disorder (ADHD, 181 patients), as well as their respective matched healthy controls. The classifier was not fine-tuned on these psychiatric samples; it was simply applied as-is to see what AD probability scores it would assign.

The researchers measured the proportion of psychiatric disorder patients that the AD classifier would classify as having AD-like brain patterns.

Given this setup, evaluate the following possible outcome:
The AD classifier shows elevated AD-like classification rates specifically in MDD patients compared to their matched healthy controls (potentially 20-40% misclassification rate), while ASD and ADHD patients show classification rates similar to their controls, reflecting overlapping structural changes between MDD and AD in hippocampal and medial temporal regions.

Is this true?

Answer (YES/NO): NO